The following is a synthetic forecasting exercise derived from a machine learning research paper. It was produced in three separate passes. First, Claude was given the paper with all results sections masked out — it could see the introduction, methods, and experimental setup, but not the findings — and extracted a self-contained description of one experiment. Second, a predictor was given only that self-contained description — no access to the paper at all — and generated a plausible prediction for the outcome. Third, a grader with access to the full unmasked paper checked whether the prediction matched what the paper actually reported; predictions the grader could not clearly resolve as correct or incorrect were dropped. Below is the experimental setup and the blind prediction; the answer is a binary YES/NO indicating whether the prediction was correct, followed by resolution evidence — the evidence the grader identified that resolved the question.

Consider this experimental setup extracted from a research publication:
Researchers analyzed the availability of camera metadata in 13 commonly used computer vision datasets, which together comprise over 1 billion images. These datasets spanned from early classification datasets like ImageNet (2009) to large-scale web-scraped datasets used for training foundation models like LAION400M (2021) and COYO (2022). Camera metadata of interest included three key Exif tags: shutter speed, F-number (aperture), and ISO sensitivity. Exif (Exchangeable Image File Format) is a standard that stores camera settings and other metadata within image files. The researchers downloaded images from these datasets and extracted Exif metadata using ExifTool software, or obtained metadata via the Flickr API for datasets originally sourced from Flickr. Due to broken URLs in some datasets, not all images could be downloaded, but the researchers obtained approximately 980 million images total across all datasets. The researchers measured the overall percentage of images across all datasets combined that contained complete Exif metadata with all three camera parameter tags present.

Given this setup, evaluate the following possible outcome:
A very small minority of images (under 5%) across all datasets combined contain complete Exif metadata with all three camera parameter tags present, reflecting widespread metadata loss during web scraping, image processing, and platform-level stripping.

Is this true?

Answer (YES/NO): YES